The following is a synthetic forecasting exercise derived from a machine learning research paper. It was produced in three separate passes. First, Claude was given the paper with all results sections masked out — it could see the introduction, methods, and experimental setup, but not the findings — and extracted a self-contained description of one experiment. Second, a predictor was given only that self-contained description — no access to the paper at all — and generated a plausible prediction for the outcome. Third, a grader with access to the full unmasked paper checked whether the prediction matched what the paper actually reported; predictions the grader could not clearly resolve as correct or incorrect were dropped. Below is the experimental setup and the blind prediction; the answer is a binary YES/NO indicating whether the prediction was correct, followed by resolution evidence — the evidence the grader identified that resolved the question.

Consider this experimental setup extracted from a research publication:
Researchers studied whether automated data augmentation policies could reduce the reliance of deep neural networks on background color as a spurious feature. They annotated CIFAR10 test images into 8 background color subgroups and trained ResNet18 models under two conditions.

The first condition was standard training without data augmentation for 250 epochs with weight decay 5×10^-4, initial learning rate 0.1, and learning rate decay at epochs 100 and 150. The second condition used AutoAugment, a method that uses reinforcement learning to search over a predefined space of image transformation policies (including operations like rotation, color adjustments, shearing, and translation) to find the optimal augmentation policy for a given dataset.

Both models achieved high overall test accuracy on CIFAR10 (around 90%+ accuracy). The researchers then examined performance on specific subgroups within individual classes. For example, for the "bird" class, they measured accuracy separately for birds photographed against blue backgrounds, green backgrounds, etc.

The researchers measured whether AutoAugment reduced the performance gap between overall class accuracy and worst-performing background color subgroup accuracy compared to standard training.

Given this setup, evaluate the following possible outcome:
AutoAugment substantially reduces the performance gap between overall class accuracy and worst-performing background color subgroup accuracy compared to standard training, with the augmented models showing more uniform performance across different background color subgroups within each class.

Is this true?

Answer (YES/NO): NO